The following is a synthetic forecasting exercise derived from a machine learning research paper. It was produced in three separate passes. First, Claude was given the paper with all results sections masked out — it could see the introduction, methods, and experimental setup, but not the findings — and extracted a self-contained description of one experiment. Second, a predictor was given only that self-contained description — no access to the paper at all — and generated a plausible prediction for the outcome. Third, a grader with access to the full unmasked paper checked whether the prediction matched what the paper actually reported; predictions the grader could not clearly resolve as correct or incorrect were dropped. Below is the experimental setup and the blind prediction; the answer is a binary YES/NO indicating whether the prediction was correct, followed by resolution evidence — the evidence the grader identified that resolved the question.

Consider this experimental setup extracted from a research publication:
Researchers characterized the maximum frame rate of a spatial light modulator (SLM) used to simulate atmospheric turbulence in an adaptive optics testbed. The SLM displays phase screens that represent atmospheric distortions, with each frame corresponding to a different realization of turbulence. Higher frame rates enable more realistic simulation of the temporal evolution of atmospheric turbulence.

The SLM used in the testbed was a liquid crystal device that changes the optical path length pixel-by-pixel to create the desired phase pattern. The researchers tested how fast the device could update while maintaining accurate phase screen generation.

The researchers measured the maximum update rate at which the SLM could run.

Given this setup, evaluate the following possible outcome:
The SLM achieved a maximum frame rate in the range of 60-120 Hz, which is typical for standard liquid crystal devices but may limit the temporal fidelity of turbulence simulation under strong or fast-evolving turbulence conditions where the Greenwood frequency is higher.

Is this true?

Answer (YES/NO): NO